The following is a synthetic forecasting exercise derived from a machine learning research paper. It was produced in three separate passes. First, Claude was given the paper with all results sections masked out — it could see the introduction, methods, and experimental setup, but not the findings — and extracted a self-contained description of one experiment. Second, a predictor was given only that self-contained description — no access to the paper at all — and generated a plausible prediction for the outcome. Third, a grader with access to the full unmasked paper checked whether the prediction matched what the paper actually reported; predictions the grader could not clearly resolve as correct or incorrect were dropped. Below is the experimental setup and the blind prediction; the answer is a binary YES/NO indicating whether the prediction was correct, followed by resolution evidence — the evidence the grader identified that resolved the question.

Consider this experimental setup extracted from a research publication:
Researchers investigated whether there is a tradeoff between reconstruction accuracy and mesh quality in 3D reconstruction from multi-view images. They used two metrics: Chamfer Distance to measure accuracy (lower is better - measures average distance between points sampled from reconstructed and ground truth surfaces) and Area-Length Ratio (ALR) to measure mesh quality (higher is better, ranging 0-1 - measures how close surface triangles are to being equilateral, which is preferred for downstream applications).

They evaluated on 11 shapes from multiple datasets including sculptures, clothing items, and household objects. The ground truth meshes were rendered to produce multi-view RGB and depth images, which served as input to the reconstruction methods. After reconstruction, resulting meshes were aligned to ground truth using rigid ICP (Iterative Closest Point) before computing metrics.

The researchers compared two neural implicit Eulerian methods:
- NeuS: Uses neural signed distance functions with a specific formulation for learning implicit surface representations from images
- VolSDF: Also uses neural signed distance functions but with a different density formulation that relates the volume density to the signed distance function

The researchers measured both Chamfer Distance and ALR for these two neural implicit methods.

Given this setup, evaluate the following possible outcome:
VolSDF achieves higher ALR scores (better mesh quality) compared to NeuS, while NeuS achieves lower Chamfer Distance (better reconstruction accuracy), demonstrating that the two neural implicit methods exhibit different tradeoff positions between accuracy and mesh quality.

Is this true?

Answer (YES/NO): NO